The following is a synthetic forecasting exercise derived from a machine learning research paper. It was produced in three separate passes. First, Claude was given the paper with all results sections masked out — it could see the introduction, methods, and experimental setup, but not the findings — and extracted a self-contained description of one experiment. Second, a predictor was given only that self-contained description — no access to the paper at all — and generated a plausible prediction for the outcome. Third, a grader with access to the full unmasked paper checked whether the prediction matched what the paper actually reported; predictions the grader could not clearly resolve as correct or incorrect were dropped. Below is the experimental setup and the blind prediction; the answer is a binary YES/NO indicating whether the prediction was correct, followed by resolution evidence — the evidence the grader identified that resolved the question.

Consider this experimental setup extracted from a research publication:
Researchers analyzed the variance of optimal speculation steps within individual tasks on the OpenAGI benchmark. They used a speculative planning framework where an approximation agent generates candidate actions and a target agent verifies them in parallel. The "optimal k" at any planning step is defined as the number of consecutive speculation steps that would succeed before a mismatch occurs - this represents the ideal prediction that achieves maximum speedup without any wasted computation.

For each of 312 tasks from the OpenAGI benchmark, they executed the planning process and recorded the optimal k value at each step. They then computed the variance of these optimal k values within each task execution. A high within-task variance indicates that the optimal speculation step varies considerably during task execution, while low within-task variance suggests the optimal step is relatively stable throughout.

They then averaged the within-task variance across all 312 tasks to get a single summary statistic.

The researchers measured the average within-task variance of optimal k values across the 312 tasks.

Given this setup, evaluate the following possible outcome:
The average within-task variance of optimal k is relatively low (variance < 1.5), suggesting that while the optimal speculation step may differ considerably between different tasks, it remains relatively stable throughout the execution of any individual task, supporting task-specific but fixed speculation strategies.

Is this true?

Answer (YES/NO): NO